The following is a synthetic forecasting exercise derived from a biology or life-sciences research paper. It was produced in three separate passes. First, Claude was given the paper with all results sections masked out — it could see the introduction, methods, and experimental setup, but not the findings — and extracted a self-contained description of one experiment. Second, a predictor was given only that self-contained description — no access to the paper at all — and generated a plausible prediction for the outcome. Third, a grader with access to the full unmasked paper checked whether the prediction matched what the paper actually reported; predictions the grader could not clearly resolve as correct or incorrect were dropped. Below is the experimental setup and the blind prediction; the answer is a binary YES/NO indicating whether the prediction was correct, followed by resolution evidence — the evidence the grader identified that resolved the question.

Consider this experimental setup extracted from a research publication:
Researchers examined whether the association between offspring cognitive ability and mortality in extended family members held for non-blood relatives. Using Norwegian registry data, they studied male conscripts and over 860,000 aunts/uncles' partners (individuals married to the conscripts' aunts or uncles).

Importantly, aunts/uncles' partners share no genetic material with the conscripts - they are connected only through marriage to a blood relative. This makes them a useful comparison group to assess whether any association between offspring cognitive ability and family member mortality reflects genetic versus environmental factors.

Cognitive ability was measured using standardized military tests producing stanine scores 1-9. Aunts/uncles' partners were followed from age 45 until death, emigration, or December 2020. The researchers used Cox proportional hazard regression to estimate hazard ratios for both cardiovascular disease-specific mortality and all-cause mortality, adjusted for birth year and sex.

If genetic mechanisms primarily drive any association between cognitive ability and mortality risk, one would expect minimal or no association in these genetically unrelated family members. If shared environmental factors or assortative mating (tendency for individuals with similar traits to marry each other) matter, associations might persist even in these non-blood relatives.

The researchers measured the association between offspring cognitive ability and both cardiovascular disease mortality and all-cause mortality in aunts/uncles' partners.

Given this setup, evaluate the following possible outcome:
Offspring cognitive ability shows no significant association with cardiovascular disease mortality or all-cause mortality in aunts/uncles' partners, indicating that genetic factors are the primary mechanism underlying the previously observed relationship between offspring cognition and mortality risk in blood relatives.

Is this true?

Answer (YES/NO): NO